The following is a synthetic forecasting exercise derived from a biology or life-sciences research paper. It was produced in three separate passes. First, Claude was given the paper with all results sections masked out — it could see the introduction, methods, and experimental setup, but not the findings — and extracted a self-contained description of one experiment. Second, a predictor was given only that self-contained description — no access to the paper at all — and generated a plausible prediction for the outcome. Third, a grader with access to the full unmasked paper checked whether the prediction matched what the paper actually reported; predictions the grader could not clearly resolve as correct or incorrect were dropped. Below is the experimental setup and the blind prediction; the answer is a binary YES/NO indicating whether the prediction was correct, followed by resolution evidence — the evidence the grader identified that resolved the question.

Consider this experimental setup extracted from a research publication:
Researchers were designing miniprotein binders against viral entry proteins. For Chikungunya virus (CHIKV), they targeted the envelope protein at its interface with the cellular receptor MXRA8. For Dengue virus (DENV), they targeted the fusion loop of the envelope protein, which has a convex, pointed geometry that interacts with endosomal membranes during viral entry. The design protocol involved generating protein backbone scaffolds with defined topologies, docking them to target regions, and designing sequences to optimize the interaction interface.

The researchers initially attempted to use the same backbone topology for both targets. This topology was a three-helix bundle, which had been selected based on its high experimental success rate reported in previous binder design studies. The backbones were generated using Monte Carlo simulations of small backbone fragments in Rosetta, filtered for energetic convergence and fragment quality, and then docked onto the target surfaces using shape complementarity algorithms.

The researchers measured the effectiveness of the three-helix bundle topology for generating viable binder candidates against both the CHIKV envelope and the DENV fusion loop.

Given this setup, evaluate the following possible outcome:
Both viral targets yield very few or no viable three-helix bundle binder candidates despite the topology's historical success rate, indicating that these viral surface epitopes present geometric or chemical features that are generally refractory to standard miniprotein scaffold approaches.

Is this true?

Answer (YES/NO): NO